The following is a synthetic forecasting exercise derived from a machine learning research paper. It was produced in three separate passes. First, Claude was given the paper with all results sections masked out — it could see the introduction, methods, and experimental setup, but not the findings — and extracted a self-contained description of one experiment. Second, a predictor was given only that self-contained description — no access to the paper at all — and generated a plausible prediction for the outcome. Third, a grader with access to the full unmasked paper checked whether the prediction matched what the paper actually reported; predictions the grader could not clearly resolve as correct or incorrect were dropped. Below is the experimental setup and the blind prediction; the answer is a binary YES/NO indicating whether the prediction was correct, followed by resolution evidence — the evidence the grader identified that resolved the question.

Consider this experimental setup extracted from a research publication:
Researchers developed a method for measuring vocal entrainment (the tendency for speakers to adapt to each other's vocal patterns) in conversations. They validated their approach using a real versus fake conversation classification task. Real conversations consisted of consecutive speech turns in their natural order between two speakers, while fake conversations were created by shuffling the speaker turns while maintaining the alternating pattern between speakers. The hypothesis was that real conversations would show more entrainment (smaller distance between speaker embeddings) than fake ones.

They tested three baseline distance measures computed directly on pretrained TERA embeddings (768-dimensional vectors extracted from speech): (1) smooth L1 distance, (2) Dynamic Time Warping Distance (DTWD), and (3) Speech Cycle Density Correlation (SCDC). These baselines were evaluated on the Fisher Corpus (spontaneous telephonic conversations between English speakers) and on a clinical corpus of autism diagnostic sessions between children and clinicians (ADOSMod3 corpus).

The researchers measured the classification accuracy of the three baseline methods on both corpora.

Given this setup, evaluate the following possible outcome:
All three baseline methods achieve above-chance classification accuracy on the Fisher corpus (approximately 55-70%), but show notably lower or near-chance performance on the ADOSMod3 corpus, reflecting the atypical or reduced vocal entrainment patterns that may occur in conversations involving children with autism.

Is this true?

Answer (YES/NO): NO